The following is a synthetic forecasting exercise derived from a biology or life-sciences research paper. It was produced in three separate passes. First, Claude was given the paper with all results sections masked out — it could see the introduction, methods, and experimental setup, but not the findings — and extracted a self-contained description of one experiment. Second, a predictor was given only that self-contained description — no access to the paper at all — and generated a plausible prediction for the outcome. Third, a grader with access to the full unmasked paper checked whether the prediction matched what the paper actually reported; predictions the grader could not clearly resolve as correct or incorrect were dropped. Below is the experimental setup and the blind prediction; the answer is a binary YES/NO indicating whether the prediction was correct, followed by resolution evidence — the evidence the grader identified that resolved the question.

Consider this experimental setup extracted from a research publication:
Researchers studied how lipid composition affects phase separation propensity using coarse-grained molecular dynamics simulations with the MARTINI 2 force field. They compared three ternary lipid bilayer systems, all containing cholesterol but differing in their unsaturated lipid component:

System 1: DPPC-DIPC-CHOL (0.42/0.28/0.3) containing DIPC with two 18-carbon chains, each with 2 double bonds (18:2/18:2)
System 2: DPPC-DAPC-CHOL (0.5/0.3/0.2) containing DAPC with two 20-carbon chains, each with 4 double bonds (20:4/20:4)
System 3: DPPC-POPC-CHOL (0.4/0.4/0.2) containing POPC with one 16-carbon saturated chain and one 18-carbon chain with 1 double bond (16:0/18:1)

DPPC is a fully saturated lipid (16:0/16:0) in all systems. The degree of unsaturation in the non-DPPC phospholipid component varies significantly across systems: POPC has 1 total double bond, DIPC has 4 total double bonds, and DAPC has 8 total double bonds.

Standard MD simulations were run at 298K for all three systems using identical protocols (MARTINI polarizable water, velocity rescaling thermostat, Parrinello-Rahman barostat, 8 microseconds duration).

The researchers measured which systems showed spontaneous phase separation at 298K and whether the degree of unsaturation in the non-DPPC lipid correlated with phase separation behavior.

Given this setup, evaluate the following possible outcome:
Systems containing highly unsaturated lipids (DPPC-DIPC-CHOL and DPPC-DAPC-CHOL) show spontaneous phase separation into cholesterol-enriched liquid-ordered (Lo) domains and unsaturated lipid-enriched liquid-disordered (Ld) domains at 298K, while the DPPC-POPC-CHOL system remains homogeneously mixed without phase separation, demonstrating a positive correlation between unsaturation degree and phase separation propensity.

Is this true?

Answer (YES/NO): YES